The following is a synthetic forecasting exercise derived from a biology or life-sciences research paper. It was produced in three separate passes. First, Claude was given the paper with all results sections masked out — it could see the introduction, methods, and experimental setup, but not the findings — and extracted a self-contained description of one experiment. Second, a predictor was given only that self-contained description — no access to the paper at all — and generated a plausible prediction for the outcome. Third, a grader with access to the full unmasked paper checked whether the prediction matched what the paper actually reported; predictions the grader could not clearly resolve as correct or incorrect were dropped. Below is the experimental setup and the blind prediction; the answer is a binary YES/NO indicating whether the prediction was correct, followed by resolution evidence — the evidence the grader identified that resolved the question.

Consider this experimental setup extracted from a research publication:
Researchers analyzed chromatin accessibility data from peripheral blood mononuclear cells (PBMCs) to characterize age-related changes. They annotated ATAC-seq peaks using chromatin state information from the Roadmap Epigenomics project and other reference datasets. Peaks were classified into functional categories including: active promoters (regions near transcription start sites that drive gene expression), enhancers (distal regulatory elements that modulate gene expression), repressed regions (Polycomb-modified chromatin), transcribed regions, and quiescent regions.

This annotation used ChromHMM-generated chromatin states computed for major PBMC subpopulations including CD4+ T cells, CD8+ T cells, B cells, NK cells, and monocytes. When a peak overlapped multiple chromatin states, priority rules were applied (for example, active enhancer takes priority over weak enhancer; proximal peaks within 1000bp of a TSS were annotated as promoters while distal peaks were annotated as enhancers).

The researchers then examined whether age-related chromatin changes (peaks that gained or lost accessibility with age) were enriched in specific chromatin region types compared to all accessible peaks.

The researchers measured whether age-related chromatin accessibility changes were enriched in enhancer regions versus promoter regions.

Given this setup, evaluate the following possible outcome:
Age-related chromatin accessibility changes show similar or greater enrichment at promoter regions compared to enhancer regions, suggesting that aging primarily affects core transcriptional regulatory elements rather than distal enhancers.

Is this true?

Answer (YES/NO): NO